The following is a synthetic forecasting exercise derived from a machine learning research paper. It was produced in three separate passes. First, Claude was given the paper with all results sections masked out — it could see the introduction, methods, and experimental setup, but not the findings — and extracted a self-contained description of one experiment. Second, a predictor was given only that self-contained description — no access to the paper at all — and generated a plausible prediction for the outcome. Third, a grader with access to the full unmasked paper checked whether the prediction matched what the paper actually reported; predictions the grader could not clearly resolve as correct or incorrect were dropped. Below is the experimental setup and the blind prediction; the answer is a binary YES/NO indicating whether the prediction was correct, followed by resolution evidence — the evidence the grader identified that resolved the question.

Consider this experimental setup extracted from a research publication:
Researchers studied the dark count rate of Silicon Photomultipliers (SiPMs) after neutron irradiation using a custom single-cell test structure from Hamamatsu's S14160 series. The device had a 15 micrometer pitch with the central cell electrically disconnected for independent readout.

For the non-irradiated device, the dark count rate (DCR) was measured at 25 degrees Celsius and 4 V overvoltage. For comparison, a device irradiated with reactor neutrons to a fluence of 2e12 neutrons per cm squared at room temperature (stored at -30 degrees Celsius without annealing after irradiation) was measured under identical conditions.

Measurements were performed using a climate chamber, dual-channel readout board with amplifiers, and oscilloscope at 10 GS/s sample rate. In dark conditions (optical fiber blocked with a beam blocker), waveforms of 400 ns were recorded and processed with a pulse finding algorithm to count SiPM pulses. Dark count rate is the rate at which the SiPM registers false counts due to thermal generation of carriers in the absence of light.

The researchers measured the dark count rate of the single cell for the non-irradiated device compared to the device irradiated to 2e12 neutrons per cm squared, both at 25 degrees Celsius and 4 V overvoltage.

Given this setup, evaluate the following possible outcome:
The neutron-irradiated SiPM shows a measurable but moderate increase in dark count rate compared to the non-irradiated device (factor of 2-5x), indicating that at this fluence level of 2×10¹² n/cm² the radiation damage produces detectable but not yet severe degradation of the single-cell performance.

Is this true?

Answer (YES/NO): NO